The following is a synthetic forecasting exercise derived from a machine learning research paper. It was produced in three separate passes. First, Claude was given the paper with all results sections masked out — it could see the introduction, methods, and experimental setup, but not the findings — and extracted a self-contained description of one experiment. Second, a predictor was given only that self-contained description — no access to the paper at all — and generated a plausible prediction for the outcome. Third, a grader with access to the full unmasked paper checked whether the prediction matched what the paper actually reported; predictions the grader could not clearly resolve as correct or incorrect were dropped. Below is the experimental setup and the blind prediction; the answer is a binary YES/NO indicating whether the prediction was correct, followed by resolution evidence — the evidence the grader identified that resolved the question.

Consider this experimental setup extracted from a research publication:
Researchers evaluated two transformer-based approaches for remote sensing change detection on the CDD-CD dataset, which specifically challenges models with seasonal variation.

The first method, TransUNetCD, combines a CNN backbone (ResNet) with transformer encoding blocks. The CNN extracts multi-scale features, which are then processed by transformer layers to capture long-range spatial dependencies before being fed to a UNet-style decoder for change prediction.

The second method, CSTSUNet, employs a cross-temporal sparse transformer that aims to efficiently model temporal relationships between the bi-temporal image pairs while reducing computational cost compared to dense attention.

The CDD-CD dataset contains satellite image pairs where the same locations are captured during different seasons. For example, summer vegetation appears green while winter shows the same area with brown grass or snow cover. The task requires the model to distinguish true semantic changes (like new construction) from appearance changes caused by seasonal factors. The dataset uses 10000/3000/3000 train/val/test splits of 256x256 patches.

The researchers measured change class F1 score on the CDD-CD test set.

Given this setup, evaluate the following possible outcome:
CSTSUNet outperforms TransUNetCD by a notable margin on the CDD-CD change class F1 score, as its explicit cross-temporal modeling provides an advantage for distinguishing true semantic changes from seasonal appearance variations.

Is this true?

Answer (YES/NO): NO